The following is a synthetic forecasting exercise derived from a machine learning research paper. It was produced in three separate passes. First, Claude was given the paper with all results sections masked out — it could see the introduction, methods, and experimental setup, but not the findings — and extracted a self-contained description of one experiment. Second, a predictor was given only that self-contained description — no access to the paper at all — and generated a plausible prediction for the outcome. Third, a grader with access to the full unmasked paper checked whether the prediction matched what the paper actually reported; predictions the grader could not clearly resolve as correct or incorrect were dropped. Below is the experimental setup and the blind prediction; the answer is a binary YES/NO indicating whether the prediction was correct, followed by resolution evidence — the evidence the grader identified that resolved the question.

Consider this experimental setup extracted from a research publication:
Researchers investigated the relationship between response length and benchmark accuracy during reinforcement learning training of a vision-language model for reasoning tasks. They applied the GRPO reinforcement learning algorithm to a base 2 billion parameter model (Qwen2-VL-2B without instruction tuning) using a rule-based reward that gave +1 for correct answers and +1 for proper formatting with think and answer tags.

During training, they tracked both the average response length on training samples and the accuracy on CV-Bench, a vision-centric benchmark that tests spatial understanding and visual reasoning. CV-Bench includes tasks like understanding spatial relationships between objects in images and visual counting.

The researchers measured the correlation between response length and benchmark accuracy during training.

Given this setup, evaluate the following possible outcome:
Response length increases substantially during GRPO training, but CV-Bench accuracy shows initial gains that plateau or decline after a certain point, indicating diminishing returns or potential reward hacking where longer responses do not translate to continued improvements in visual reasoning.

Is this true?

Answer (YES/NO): NO